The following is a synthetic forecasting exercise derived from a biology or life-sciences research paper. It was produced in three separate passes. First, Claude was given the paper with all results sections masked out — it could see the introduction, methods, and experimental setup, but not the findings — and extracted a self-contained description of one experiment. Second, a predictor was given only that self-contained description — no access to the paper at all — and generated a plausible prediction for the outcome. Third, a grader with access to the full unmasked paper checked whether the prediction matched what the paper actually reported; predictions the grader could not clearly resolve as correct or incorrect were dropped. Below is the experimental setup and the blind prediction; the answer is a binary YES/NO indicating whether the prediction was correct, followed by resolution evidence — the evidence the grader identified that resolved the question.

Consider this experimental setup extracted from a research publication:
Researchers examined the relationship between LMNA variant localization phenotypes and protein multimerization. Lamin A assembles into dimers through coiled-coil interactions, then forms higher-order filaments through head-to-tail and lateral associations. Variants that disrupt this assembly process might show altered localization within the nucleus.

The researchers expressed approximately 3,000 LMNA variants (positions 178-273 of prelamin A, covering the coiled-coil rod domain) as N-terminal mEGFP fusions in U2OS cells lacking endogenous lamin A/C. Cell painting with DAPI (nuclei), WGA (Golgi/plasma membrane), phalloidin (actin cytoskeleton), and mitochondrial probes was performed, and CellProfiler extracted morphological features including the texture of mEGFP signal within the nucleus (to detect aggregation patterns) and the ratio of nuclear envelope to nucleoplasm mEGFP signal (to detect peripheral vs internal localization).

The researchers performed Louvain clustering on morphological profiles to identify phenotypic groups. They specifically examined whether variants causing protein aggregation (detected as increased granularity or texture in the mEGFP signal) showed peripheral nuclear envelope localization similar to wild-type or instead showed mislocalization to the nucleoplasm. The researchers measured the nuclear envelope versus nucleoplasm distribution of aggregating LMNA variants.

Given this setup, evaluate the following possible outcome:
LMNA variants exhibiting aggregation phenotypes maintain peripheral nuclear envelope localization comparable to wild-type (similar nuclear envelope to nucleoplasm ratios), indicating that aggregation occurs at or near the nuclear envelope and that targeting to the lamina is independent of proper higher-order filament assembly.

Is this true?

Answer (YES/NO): NO